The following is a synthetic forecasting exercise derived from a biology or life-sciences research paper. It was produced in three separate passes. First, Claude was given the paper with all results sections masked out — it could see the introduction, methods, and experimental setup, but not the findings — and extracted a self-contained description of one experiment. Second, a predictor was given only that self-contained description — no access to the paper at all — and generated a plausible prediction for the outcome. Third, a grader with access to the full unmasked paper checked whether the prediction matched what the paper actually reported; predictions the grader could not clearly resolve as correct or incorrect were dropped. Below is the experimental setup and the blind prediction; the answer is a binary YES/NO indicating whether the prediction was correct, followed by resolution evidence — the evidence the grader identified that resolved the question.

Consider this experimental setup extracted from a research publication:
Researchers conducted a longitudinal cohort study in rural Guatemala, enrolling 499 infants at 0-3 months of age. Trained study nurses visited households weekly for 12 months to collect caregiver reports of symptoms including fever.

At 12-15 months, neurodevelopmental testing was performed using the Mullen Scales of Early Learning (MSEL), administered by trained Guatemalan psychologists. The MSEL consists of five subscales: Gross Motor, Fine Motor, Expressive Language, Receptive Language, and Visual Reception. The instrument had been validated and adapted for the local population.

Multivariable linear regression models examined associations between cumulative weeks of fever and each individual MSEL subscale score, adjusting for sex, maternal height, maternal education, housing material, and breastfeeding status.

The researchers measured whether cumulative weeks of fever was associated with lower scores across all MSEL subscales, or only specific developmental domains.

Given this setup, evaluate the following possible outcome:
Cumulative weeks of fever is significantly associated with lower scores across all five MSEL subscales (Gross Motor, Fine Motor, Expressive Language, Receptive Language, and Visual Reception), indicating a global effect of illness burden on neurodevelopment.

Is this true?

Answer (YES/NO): NO